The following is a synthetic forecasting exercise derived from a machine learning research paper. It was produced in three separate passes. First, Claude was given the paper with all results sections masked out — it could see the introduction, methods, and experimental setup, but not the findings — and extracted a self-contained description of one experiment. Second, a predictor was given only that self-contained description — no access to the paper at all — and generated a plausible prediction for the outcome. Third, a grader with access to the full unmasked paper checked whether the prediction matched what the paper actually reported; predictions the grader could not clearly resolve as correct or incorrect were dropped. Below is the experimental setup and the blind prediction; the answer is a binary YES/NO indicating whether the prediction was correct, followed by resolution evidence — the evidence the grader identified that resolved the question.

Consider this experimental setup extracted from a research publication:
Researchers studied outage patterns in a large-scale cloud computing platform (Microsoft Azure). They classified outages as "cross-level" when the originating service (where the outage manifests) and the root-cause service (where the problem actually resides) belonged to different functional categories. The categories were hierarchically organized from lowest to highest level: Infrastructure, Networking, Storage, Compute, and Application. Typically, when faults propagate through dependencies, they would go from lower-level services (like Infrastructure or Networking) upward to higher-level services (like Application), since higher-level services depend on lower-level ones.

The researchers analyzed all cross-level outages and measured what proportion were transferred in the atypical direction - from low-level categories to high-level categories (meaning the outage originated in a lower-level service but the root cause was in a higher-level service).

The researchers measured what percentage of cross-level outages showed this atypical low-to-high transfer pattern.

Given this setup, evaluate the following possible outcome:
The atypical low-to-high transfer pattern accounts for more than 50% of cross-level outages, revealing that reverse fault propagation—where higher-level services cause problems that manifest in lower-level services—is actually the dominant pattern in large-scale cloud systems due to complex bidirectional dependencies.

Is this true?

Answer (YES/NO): NO